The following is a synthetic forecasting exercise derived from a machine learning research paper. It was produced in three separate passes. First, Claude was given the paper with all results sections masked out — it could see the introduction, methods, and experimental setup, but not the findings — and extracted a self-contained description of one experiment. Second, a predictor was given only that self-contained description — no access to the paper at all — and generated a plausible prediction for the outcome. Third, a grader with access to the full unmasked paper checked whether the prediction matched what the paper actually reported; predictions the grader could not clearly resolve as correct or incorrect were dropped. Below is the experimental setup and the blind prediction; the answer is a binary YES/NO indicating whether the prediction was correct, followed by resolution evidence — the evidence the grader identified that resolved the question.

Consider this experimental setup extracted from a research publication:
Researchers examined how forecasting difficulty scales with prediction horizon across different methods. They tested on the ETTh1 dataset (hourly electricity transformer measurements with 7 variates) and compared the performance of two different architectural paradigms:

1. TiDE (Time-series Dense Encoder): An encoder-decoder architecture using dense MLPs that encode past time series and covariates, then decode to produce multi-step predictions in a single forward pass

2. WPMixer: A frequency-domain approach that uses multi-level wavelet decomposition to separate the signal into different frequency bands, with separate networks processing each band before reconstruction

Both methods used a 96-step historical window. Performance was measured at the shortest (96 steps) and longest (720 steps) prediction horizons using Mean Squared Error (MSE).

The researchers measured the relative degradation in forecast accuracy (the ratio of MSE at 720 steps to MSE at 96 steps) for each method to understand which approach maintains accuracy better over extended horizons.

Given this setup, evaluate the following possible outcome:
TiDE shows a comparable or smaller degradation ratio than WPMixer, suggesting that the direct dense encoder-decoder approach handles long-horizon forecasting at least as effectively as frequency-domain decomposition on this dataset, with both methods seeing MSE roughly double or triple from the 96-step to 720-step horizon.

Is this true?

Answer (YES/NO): NO